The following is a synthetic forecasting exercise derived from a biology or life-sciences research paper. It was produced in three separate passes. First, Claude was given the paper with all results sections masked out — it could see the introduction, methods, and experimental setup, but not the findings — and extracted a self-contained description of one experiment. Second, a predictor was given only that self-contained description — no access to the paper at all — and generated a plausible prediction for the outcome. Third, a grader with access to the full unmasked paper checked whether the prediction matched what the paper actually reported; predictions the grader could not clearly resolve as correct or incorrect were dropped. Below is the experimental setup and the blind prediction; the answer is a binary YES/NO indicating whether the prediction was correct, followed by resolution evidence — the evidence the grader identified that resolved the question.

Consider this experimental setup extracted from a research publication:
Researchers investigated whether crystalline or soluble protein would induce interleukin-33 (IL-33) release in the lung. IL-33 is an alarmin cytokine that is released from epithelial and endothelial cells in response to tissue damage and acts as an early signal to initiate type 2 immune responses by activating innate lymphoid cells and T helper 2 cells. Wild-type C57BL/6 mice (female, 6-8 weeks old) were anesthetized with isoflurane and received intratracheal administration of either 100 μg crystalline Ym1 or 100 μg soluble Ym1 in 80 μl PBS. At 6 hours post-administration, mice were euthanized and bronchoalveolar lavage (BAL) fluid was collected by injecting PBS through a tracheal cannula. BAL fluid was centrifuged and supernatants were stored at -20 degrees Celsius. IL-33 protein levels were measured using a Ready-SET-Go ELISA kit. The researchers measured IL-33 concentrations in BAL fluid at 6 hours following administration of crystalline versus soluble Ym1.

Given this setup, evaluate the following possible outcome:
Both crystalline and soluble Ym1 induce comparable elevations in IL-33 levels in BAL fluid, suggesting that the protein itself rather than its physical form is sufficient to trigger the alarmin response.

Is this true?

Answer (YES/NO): NO